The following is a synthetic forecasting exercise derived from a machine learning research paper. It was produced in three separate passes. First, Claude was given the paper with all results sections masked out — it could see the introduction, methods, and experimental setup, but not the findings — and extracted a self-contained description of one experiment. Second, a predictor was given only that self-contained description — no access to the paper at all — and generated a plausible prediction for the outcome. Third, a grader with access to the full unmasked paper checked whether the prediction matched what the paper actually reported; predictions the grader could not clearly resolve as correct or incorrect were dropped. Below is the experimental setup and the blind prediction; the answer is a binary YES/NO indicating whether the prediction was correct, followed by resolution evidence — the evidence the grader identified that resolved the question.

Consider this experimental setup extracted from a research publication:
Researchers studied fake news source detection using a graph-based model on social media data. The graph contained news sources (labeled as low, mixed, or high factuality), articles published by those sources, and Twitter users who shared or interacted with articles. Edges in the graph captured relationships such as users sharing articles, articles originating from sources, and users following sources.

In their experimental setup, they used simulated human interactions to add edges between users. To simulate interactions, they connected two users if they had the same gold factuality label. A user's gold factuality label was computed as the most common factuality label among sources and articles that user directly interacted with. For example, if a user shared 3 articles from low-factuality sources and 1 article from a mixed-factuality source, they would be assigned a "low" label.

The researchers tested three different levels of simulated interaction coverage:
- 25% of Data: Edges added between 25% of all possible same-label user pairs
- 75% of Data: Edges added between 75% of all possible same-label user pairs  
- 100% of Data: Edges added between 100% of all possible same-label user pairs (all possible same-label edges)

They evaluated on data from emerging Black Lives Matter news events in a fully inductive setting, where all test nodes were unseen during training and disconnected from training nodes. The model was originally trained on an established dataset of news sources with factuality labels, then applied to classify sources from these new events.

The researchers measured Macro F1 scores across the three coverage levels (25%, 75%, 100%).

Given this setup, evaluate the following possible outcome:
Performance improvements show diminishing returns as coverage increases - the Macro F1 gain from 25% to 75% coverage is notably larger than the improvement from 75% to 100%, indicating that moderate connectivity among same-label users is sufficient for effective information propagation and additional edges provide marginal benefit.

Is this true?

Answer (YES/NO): NO